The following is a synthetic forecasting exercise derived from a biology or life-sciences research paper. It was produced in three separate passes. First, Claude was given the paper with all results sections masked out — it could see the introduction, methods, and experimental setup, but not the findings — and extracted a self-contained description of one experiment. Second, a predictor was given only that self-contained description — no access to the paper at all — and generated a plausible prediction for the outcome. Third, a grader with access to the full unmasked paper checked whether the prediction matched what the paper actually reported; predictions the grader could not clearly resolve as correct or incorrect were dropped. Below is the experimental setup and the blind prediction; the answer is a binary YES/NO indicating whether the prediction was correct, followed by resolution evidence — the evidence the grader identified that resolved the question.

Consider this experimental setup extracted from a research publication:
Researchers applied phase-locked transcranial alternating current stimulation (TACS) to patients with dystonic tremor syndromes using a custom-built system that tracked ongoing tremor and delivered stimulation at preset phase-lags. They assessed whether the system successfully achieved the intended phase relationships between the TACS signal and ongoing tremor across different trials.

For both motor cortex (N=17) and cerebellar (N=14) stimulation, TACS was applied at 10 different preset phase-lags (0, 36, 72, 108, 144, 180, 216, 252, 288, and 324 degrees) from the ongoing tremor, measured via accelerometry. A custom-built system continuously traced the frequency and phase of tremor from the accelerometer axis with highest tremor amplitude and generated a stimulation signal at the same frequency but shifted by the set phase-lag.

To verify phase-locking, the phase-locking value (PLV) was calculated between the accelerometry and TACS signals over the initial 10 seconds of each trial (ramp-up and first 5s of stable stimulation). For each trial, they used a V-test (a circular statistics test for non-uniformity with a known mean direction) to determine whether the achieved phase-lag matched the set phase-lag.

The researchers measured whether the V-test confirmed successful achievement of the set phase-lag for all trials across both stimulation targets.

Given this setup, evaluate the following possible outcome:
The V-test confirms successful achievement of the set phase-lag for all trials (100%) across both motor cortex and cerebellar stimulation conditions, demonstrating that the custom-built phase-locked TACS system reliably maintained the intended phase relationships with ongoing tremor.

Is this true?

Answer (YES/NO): NO